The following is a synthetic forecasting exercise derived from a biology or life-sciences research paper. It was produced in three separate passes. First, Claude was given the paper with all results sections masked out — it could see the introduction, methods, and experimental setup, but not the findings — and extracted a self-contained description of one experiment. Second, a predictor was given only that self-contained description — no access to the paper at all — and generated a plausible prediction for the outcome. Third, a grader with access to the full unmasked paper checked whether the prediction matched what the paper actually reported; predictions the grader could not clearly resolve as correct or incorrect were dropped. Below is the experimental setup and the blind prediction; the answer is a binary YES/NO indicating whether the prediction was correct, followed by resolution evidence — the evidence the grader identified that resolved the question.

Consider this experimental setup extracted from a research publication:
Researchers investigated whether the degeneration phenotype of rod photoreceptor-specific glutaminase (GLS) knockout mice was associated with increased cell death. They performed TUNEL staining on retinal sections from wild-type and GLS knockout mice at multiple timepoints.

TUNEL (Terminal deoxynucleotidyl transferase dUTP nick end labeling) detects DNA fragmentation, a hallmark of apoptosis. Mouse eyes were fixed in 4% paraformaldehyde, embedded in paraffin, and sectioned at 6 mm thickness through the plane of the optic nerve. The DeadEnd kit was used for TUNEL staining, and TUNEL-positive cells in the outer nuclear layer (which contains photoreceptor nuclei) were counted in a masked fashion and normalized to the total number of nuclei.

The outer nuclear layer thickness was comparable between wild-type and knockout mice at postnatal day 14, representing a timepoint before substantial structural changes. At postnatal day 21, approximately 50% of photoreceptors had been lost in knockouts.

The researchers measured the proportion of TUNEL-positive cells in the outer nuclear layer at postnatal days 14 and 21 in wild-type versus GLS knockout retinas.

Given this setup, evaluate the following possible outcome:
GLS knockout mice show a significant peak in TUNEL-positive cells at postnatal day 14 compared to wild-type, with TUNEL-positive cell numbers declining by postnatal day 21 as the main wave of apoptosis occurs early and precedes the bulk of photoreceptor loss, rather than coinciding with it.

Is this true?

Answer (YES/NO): NO